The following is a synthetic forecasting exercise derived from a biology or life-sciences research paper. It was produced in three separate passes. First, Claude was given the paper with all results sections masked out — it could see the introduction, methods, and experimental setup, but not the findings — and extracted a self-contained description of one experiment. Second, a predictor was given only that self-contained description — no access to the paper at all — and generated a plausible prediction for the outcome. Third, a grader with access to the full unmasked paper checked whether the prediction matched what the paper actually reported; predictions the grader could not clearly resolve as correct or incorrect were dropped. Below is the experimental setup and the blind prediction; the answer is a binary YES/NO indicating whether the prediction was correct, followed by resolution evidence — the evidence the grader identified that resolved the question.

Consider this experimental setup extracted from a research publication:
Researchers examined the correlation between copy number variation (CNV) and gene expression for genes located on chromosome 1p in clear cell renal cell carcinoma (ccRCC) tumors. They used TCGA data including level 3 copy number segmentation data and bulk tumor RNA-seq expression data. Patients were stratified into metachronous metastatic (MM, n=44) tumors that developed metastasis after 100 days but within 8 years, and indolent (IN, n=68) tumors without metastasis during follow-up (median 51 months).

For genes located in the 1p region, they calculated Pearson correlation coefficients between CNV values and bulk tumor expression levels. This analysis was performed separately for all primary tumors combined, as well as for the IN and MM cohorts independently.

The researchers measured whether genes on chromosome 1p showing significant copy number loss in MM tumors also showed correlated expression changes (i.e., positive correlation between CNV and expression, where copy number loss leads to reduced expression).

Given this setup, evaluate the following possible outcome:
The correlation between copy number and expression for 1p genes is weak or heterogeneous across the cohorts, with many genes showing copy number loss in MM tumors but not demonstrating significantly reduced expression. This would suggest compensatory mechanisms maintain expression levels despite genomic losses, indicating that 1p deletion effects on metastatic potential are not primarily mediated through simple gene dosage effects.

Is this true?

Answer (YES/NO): NO